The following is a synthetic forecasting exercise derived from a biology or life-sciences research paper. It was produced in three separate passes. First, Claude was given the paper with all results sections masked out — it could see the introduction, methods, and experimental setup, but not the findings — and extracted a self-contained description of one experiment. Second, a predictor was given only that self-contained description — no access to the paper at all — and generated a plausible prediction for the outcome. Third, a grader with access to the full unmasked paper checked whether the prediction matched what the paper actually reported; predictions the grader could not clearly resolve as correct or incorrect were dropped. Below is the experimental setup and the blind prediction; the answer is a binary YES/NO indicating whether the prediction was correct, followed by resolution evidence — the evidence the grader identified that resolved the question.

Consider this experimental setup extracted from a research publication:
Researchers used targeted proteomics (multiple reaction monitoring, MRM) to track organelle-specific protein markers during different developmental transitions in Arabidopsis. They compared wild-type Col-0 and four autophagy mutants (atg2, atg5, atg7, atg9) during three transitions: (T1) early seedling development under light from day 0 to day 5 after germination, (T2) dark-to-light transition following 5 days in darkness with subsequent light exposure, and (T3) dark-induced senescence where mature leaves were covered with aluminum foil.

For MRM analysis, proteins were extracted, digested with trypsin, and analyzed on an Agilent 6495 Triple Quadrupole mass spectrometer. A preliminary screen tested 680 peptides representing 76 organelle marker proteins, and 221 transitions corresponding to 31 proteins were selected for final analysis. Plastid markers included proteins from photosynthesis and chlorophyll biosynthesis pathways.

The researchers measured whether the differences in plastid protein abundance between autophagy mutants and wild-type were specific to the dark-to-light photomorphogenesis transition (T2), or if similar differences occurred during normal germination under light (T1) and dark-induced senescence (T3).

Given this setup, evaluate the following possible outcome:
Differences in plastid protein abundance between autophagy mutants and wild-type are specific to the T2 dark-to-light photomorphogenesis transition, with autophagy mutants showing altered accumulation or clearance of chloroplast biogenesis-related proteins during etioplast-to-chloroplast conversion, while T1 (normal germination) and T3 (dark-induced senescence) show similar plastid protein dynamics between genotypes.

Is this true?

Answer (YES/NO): YES